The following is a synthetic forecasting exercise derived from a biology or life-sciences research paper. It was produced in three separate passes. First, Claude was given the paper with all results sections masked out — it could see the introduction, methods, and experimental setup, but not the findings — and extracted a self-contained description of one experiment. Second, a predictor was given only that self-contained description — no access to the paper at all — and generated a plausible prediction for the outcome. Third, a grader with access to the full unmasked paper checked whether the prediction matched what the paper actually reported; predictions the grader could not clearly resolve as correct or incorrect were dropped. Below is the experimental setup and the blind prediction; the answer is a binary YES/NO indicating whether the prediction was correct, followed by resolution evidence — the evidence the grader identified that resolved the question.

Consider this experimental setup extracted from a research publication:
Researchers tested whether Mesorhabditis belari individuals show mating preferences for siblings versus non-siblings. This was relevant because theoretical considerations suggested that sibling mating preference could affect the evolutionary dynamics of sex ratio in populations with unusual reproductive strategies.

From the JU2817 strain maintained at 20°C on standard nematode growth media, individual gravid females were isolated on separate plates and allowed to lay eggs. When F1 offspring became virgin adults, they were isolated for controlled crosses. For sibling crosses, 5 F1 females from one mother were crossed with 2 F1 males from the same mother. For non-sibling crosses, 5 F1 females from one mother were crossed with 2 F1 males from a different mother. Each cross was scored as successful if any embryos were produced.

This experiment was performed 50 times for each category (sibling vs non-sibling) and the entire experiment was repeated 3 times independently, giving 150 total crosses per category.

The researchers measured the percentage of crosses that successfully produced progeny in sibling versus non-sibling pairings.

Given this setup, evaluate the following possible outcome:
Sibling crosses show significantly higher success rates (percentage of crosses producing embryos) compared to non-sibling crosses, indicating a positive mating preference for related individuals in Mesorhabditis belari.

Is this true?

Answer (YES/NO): YES